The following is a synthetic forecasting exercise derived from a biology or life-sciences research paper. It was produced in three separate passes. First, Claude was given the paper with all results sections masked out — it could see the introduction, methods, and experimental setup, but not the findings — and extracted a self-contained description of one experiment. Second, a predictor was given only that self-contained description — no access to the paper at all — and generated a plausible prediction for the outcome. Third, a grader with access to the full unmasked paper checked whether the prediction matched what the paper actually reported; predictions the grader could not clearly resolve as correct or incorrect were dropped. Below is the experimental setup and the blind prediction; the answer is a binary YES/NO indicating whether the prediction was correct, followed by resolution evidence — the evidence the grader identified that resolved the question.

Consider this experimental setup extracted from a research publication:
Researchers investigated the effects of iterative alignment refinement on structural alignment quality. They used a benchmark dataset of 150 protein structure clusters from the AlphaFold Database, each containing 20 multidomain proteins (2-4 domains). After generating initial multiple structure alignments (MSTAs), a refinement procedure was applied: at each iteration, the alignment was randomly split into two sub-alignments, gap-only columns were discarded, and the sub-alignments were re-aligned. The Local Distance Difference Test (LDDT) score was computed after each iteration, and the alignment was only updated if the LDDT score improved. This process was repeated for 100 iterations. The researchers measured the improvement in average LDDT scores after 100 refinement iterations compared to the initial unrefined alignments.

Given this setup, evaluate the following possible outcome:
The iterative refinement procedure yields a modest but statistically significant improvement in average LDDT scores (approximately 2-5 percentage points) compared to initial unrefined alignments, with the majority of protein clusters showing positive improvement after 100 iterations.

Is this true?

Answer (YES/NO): NO